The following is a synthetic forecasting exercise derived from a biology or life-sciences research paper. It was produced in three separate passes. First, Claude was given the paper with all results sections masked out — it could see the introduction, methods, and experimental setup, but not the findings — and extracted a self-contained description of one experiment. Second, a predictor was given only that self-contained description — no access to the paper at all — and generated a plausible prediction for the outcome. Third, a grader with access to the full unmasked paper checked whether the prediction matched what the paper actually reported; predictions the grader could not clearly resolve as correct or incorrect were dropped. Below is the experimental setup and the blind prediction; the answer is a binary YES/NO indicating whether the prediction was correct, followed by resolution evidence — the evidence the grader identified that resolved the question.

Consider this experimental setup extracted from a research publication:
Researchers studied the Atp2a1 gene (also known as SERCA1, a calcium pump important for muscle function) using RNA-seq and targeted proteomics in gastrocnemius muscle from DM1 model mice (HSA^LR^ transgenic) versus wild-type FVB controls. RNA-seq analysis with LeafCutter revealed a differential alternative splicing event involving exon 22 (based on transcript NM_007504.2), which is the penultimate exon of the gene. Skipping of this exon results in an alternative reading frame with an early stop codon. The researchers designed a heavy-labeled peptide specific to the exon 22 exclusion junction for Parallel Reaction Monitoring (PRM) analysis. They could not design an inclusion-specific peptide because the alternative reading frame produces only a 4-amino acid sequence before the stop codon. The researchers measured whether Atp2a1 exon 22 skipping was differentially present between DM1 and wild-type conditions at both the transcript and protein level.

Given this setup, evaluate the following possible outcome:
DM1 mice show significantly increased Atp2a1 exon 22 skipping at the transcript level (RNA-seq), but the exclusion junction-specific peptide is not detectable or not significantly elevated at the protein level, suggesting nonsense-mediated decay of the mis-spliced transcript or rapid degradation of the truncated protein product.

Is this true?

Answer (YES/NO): NO